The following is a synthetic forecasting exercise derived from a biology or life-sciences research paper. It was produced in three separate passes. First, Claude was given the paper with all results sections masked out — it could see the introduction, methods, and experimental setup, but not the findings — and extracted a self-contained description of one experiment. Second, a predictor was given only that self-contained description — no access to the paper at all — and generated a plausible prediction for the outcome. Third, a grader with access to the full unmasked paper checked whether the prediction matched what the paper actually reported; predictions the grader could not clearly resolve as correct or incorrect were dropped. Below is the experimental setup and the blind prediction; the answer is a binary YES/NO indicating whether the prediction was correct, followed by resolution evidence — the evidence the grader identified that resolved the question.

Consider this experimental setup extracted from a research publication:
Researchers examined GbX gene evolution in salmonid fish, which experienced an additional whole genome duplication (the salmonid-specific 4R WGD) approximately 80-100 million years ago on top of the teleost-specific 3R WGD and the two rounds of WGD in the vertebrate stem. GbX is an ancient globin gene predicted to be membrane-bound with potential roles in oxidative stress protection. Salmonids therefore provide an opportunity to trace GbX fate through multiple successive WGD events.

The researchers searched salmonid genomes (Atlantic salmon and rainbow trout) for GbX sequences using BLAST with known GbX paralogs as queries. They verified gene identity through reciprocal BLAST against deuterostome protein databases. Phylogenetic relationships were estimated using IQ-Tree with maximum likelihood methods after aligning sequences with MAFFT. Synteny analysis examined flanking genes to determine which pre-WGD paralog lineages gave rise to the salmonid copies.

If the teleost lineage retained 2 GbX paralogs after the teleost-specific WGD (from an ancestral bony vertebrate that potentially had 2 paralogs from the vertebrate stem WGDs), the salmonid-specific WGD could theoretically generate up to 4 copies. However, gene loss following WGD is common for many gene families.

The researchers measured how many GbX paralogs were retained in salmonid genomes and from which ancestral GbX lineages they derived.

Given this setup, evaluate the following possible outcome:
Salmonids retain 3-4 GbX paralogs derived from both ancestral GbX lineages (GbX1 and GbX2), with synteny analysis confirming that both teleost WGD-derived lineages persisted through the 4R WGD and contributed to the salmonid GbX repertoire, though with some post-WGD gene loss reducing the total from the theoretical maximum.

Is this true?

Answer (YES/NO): NO